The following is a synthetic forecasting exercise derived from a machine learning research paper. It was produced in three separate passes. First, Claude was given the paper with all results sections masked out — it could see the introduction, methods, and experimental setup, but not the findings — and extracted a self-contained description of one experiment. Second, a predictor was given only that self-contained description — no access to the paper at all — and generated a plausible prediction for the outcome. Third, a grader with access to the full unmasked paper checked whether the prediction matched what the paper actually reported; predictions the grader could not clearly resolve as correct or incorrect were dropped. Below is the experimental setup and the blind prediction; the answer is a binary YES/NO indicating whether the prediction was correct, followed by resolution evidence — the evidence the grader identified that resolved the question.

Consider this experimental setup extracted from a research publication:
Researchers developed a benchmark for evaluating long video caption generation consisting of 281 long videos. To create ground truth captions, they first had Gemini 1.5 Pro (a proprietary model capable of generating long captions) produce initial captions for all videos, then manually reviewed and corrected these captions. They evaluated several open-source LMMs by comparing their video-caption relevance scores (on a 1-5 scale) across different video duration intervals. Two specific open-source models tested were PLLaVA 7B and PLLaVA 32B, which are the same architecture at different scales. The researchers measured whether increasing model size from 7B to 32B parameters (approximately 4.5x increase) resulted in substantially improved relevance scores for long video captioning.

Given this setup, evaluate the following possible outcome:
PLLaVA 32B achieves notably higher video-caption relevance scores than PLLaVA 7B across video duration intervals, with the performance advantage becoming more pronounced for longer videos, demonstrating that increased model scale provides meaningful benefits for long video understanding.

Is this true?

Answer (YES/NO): NO